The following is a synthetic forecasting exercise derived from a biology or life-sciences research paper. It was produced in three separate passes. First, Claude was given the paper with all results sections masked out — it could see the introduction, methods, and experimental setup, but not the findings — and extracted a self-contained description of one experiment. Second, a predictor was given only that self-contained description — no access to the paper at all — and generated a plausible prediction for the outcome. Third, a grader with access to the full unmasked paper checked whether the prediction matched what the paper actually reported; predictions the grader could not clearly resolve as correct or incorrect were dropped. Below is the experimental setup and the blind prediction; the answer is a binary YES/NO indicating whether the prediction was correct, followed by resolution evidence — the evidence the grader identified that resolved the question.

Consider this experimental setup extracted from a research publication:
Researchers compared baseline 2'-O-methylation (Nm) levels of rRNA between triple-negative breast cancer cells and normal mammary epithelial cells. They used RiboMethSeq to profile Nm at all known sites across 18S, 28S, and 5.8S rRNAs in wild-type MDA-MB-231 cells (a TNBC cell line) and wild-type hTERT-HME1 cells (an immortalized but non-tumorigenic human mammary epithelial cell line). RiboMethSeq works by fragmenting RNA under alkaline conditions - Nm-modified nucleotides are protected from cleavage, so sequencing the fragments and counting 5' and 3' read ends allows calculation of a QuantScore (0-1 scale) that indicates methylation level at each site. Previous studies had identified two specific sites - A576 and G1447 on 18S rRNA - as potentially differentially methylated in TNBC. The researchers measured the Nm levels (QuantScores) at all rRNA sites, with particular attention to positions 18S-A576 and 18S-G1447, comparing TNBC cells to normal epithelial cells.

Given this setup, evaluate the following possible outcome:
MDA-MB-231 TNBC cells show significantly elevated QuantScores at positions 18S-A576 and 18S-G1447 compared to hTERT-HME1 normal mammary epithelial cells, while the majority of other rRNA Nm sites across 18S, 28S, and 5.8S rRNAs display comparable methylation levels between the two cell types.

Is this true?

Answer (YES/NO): NO